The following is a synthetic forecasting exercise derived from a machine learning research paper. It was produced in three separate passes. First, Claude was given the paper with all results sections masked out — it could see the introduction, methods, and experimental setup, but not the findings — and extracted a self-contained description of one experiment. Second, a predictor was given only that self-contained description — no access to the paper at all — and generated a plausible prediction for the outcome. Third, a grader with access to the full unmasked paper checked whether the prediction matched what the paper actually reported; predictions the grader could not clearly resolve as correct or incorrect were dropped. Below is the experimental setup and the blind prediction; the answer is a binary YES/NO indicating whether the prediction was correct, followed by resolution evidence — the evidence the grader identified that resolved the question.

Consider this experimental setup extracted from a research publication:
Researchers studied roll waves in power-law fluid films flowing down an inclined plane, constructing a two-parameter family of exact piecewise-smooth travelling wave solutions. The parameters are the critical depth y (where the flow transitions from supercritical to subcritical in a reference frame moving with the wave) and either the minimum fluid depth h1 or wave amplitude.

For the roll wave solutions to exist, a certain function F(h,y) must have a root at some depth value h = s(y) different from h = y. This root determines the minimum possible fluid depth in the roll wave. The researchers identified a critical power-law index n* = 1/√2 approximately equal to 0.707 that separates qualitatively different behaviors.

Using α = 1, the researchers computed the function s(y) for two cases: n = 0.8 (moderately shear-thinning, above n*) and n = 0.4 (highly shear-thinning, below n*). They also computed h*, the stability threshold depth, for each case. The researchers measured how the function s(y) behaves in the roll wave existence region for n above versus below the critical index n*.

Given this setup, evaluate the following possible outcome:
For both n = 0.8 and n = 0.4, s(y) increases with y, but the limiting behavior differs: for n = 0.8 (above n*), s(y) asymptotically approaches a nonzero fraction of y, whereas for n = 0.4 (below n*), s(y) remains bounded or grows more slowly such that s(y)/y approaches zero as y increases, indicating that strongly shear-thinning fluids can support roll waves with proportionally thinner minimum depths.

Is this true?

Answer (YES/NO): NO